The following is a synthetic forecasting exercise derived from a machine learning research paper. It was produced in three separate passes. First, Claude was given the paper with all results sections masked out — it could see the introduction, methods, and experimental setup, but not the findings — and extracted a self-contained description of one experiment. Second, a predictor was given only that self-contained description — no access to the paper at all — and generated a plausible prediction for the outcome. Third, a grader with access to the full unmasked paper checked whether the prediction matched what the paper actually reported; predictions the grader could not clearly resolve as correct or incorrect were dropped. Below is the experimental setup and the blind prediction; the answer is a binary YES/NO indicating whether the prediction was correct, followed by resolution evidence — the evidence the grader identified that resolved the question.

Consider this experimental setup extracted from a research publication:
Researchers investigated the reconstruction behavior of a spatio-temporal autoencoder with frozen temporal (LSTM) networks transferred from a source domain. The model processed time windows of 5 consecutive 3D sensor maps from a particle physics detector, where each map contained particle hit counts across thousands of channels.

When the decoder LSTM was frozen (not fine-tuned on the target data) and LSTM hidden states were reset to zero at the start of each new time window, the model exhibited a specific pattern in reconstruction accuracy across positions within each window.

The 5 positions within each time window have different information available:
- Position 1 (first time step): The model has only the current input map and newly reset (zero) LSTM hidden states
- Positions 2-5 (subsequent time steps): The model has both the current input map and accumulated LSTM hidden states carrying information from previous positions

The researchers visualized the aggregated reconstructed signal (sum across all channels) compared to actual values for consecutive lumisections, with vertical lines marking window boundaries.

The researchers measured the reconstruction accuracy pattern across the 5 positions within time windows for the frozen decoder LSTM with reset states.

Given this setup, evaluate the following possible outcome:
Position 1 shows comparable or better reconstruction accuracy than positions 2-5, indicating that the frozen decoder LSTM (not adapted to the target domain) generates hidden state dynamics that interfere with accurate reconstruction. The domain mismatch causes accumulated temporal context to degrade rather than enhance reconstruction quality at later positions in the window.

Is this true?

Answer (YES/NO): NO